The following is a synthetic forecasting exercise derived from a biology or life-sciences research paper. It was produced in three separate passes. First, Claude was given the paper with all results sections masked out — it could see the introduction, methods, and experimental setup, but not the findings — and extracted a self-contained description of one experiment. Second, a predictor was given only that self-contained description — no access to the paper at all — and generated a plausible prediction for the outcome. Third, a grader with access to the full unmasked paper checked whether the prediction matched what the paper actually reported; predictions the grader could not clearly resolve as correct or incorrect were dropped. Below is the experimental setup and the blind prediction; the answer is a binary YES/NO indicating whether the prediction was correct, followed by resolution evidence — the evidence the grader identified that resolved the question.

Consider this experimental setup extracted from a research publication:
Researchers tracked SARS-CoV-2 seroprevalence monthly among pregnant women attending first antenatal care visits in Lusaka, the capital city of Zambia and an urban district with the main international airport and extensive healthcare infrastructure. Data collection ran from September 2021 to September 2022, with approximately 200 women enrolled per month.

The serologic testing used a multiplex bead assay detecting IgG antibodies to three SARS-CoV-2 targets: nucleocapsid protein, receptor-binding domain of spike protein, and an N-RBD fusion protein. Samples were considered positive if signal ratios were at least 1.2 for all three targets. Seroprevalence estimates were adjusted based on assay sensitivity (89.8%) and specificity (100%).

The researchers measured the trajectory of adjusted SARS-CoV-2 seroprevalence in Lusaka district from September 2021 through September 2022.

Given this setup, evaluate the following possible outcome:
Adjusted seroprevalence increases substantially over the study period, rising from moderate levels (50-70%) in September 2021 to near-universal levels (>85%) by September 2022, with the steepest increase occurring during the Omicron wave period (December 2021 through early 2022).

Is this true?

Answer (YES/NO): YES